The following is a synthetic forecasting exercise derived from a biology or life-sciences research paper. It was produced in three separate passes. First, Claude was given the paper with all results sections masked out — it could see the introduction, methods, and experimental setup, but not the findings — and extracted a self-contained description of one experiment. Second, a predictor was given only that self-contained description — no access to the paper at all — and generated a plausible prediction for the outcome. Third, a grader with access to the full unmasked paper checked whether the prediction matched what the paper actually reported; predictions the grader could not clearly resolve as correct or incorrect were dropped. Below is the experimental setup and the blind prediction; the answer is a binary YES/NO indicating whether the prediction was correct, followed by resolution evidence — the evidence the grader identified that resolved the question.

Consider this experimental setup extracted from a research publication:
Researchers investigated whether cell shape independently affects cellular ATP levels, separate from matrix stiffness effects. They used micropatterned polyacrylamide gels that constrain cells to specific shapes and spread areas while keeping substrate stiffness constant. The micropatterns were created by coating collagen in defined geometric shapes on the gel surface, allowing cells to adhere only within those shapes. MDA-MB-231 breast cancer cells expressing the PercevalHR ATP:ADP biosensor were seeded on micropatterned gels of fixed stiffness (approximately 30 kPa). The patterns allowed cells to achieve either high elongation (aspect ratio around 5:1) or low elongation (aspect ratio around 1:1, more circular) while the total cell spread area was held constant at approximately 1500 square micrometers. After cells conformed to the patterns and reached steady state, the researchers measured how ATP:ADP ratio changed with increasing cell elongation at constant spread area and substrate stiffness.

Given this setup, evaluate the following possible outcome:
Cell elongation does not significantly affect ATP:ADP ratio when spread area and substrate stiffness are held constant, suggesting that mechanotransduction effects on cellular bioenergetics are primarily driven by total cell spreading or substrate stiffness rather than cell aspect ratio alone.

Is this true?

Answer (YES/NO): NO